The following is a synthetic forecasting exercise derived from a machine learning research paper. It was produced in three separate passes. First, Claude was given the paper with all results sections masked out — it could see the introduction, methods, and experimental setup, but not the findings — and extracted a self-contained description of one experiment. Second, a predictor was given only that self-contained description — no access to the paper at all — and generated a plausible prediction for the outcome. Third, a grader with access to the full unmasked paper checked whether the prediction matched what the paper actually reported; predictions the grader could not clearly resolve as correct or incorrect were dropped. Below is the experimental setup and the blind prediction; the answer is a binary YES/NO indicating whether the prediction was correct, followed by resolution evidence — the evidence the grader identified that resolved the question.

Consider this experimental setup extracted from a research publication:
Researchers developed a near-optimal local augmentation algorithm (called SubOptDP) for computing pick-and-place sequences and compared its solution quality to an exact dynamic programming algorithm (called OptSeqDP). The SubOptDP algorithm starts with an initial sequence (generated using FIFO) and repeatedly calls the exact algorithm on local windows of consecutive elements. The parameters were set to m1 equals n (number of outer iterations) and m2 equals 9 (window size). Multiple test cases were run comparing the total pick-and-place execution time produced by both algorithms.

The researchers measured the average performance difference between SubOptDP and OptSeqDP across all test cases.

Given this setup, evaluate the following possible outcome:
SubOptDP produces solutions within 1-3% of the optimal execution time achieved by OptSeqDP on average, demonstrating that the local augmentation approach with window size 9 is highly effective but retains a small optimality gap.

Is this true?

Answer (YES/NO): NO